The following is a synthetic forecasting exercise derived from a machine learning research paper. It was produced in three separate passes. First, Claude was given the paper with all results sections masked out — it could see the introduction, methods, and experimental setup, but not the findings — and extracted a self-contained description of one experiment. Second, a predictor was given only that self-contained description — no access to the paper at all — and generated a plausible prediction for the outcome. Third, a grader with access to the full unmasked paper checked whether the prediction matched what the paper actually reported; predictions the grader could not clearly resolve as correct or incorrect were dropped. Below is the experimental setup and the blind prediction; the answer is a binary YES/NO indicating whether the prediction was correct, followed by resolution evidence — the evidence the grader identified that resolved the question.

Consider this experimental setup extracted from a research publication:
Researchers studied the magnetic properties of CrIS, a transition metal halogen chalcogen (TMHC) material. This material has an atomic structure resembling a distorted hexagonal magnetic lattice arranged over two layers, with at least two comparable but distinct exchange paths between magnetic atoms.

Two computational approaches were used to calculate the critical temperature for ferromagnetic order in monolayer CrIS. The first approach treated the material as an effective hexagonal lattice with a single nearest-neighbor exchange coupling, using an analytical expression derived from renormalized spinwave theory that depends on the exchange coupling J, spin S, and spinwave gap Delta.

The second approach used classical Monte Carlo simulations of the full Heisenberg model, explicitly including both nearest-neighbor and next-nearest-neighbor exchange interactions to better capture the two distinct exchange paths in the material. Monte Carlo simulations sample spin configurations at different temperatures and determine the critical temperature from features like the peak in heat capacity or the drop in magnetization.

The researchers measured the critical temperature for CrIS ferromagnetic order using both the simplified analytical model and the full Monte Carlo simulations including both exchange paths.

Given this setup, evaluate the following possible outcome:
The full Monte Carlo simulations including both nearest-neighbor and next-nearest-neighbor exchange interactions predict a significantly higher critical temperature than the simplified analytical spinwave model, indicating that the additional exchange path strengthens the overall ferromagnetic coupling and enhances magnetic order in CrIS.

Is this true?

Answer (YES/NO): NO